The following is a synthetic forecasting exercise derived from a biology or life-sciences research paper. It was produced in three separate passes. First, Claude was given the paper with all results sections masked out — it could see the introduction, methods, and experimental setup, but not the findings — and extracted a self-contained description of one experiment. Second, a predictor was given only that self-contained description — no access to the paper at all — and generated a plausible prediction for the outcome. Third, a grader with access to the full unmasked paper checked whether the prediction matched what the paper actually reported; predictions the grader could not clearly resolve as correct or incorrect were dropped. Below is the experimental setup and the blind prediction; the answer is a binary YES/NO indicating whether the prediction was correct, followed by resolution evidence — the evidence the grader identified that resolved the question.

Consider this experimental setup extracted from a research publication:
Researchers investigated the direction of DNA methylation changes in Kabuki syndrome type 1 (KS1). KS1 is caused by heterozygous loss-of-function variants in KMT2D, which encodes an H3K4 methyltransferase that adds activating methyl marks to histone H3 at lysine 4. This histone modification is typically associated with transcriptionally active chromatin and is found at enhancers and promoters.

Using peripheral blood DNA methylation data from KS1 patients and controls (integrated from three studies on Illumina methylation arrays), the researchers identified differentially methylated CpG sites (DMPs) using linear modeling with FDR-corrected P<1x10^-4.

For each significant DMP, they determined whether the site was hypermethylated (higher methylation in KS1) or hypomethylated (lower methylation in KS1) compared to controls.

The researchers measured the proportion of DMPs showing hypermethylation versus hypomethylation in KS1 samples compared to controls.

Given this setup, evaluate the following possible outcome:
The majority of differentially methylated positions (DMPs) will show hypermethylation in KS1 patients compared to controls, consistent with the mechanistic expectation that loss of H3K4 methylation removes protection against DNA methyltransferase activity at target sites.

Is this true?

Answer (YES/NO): NO